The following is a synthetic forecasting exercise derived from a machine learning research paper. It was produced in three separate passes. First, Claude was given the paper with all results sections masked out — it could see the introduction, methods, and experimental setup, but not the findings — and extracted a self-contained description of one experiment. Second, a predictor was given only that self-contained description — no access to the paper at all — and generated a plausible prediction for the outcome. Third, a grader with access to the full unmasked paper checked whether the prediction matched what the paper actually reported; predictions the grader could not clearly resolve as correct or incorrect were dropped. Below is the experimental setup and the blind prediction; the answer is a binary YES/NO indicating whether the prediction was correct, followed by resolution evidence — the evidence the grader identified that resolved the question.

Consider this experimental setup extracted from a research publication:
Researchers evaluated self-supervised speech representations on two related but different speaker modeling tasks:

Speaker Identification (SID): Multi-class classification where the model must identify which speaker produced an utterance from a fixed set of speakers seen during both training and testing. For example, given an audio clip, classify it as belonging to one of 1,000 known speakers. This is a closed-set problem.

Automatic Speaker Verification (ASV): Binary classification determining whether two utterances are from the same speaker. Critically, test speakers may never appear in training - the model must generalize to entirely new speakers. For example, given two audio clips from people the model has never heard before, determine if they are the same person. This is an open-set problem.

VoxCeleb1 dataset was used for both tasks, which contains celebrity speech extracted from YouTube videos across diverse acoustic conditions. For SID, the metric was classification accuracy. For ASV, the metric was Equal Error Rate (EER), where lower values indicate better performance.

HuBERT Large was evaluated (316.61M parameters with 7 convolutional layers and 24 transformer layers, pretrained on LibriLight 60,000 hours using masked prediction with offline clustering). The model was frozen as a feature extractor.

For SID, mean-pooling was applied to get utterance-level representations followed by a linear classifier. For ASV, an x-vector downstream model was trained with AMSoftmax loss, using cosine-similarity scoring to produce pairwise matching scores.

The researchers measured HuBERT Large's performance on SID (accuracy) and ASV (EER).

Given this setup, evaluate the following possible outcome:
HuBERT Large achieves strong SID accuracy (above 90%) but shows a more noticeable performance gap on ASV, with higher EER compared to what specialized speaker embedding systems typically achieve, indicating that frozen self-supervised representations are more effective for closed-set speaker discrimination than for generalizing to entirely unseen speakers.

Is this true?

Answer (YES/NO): NO